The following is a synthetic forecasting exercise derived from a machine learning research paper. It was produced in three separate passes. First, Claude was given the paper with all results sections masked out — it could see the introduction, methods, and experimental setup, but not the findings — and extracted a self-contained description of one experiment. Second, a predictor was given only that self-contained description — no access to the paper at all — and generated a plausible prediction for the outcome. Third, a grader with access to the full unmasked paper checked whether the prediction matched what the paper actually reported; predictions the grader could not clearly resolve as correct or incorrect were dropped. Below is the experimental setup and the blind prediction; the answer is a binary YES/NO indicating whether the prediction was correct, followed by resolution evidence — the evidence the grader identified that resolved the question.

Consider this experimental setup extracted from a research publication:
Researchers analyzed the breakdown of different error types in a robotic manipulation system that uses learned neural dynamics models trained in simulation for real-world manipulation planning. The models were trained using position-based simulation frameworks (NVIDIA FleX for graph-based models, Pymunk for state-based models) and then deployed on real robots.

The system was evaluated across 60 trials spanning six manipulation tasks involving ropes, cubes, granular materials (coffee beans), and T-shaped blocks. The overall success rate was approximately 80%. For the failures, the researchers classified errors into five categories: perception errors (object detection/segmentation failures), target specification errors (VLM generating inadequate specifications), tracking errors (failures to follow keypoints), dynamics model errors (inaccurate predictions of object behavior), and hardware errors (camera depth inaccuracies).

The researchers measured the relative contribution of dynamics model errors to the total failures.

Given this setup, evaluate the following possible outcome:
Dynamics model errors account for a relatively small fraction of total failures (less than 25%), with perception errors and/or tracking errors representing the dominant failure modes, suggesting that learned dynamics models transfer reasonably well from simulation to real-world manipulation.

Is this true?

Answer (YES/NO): YES